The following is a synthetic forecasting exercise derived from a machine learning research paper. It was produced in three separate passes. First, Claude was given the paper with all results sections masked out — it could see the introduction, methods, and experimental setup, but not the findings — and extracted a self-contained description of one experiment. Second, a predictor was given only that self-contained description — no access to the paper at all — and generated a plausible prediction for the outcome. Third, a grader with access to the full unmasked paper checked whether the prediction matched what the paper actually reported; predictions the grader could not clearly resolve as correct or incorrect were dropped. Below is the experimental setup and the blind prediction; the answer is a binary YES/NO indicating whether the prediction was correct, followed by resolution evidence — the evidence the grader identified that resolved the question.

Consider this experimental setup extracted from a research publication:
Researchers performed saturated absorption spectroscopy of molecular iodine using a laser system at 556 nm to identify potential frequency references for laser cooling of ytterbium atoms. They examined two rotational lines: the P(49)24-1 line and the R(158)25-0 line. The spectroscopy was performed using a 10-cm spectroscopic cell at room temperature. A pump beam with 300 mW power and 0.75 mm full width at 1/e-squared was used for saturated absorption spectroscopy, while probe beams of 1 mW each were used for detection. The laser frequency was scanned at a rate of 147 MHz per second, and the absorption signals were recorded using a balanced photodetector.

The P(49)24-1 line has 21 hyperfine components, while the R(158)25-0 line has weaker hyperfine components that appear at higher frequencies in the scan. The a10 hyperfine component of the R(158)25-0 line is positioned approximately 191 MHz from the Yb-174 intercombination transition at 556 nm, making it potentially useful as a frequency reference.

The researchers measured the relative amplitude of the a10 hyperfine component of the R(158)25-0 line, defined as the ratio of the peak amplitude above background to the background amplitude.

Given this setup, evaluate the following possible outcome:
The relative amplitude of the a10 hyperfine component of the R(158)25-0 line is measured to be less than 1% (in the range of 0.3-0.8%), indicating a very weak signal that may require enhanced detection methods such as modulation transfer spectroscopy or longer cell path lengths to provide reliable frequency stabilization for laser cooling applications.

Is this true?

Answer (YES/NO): NO